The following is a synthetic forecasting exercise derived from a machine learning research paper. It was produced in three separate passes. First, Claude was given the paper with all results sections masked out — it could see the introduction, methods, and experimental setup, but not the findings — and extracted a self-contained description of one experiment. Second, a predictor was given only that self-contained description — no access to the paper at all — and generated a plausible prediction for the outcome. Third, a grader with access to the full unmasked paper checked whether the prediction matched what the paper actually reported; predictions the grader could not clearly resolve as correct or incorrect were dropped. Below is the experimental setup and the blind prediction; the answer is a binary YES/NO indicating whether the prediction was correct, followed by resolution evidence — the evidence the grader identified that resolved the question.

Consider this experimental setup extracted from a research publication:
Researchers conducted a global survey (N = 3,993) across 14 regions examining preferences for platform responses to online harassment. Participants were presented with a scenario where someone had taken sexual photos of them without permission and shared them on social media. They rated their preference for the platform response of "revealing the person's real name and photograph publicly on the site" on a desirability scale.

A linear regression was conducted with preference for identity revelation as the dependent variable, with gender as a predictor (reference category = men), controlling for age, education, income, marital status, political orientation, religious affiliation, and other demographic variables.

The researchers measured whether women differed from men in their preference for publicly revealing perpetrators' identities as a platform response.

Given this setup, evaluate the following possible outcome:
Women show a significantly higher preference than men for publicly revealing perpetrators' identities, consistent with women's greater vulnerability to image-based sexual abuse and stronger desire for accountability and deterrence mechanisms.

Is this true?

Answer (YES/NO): YES